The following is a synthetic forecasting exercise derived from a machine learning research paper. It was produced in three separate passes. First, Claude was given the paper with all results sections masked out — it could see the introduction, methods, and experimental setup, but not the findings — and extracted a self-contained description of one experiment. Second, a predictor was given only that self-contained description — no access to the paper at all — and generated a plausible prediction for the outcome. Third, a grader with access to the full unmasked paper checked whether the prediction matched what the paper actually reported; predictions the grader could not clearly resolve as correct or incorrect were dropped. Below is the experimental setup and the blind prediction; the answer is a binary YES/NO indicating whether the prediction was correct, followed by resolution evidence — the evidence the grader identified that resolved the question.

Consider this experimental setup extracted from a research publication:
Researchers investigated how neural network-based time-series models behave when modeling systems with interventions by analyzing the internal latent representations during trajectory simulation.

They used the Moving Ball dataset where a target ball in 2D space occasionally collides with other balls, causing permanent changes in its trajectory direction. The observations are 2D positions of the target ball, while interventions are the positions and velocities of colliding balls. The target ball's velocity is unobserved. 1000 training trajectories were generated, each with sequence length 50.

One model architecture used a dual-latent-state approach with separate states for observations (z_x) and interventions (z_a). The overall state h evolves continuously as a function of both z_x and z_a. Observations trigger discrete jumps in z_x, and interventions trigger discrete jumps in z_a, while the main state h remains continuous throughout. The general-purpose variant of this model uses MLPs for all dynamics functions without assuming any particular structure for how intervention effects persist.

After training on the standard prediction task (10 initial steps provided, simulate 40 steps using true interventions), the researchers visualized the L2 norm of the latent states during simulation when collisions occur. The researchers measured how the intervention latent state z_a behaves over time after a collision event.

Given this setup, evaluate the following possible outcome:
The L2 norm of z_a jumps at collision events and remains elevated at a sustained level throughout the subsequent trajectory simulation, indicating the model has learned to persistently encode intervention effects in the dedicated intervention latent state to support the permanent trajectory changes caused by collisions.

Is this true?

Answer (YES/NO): YES